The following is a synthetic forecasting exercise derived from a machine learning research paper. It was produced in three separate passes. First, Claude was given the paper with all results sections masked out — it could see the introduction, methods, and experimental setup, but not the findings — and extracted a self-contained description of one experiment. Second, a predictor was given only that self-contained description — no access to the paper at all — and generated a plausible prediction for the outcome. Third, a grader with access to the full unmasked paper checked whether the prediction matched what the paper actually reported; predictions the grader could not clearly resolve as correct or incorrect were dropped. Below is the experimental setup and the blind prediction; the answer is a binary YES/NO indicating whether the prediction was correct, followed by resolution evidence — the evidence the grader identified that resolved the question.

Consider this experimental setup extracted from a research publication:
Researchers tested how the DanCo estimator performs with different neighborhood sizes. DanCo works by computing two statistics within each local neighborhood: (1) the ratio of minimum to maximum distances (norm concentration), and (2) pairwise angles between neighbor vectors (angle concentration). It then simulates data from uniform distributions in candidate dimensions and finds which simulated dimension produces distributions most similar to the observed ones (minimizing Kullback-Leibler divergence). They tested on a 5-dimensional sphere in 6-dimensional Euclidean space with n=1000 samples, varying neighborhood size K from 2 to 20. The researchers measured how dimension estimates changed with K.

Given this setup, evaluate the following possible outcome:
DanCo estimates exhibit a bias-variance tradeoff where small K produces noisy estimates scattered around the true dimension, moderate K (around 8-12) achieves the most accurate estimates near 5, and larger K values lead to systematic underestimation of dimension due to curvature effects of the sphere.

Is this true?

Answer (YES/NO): NO